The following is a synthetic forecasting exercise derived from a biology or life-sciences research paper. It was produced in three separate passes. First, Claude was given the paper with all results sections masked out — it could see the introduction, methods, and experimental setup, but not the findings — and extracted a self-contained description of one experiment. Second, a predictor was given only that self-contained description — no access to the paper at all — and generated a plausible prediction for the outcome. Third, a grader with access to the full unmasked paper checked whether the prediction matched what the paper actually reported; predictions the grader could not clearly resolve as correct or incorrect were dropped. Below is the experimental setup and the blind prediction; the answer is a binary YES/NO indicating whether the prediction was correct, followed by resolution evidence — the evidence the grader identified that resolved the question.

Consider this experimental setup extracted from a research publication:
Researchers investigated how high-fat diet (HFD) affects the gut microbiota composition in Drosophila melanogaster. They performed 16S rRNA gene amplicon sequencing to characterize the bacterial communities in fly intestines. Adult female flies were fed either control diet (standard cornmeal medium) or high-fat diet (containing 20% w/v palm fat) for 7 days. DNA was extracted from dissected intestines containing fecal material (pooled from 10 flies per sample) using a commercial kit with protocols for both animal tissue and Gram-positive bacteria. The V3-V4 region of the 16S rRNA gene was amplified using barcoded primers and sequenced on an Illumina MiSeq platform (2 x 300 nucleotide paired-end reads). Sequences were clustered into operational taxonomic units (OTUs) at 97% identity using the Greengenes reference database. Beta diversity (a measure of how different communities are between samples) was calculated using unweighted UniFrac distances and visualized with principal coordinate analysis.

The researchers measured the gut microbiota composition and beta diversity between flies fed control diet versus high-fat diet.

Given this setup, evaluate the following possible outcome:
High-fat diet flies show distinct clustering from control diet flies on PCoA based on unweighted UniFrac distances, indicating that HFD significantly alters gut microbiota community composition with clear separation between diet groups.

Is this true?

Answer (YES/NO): YES